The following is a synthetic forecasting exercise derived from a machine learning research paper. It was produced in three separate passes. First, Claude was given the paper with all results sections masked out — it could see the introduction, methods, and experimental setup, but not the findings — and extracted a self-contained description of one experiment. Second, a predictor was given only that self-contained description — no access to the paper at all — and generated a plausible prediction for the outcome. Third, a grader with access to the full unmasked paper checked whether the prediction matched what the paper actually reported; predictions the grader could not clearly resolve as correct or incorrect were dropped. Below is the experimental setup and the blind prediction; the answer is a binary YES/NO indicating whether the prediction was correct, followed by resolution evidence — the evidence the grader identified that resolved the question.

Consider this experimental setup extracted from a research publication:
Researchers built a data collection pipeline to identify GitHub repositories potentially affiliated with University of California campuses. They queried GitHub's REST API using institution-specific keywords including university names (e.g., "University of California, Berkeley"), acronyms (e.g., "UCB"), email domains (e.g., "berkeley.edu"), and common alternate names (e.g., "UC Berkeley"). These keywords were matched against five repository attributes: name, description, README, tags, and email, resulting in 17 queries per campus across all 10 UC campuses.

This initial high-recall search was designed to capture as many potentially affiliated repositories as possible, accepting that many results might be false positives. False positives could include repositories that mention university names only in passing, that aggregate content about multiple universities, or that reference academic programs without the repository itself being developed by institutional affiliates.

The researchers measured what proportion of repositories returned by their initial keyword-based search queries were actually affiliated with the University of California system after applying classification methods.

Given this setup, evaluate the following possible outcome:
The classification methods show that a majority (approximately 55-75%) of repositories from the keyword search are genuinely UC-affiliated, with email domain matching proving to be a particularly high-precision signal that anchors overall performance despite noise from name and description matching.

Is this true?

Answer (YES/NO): NO